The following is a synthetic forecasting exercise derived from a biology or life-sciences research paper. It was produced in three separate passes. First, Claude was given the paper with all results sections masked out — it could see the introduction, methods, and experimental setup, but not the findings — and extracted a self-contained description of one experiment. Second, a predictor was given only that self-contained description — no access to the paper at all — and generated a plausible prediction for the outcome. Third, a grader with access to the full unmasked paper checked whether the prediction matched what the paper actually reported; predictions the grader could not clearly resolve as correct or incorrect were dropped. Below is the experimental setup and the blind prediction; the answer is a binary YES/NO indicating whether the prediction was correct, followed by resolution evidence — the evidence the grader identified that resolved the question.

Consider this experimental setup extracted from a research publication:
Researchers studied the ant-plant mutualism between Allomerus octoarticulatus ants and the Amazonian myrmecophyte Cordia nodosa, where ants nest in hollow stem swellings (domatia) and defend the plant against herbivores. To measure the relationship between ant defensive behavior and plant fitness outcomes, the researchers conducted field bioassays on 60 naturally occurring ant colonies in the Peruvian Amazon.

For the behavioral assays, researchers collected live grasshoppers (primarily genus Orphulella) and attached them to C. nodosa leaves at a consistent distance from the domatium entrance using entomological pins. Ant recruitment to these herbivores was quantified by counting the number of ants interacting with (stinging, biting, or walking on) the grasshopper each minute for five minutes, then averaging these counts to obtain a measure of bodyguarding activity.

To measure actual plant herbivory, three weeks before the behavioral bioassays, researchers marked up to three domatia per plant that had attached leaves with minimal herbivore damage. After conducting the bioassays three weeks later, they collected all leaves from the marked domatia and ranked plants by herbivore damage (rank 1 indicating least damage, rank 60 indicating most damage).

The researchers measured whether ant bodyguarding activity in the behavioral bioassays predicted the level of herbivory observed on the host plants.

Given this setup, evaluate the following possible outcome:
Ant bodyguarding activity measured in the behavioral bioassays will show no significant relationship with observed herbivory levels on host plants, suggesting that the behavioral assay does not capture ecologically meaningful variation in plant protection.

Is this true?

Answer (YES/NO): NO